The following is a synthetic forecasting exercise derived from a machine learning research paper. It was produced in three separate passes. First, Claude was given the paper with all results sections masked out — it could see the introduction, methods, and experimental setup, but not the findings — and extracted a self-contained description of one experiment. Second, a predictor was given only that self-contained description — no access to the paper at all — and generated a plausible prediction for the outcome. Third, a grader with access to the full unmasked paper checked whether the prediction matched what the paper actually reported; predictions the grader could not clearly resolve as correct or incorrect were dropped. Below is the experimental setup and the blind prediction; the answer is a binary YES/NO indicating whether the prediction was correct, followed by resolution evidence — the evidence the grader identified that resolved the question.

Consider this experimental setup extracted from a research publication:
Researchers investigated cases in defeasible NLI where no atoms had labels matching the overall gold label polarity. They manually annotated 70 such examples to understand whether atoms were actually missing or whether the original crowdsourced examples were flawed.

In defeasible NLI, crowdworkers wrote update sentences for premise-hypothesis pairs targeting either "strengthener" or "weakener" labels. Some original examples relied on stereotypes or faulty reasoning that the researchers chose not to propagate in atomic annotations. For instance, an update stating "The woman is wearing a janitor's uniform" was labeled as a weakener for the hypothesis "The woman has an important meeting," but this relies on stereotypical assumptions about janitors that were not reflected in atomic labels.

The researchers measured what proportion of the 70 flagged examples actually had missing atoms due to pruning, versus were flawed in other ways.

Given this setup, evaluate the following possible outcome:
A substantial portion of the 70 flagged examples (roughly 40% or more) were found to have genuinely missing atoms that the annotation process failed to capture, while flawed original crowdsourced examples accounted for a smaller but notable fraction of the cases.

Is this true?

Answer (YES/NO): NO